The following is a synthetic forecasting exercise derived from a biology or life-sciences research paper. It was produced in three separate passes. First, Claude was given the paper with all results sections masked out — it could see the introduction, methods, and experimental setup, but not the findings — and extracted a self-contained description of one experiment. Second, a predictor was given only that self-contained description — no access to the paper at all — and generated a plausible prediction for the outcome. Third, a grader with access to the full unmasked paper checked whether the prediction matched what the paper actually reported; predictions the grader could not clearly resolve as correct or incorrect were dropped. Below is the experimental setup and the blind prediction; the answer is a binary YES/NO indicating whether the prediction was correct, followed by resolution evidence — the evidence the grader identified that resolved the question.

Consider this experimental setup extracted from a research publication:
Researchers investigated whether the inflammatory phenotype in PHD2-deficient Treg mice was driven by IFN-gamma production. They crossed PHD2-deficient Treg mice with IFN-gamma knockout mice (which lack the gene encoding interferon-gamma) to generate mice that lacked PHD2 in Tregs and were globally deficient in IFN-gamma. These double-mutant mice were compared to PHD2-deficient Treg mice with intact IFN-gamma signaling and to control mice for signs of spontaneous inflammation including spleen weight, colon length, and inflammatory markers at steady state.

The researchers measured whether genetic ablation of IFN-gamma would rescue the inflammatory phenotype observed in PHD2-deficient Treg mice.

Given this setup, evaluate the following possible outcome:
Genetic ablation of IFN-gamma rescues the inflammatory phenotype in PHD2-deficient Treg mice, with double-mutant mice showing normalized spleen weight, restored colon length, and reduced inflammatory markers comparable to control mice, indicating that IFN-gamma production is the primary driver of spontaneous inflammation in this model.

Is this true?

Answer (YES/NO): YES